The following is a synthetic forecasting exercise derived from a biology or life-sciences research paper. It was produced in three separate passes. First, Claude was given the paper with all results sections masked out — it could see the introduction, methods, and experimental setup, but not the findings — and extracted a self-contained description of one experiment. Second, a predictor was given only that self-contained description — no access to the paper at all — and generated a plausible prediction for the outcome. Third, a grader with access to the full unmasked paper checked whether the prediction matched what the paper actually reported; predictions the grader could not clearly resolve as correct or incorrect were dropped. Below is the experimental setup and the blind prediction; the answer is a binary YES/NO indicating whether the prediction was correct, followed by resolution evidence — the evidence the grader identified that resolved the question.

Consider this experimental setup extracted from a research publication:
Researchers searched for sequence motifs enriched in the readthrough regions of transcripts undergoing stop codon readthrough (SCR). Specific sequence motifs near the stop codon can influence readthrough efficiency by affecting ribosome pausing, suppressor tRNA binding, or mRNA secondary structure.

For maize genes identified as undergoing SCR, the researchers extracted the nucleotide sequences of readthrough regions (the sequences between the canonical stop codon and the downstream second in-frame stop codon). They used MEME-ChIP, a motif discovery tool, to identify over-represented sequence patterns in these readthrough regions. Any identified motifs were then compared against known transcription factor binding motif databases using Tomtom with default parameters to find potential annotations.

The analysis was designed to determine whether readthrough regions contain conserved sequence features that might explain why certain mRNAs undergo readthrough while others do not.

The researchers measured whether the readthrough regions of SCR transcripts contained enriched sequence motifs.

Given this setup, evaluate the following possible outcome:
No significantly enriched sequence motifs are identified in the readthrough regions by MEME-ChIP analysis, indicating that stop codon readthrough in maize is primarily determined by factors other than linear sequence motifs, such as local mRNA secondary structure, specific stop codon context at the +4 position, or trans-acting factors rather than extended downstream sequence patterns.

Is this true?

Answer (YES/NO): NO